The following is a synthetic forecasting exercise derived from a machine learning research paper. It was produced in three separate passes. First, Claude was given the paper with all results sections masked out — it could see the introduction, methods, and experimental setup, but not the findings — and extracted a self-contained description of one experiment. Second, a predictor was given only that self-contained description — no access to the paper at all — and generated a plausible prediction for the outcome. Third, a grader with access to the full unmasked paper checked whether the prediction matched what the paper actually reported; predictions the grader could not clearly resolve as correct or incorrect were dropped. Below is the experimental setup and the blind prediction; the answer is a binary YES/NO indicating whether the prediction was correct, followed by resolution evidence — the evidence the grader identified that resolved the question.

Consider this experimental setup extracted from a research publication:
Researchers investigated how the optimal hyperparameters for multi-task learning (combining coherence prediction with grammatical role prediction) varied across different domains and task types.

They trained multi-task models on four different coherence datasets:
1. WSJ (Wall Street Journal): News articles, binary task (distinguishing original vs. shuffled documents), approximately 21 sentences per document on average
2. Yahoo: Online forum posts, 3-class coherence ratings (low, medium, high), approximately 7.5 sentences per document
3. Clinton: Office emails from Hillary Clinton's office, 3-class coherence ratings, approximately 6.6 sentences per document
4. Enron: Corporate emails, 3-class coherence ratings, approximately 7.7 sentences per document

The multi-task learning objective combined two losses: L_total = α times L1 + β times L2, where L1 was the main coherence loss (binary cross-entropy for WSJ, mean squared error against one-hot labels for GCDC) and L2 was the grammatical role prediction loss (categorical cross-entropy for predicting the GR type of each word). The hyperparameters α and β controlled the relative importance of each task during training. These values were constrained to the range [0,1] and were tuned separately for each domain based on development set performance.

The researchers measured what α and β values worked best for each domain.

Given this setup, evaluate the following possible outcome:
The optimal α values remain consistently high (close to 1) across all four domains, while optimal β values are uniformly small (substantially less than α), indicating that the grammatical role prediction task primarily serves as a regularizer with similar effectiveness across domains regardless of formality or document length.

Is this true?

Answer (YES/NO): NO